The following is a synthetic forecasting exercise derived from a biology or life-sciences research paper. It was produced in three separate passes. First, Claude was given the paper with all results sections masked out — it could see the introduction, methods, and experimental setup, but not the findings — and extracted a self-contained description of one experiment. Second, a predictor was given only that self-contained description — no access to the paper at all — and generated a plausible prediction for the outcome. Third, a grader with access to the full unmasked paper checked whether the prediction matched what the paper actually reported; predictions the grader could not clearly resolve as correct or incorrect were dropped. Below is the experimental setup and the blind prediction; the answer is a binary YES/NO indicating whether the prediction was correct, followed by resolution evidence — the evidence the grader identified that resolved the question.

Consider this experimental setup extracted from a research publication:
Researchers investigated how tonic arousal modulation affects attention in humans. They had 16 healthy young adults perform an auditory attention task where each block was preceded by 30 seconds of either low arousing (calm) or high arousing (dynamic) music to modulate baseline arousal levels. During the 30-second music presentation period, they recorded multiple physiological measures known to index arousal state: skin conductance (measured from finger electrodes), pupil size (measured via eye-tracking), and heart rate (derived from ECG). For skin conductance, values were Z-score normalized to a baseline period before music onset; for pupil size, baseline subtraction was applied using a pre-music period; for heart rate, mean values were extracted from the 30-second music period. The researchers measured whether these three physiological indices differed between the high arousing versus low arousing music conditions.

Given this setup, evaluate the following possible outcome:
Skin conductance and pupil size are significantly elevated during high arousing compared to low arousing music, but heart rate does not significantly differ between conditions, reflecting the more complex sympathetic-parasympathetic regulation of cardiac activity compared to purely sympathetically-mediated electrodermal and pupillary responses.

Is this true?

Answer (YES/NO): NO